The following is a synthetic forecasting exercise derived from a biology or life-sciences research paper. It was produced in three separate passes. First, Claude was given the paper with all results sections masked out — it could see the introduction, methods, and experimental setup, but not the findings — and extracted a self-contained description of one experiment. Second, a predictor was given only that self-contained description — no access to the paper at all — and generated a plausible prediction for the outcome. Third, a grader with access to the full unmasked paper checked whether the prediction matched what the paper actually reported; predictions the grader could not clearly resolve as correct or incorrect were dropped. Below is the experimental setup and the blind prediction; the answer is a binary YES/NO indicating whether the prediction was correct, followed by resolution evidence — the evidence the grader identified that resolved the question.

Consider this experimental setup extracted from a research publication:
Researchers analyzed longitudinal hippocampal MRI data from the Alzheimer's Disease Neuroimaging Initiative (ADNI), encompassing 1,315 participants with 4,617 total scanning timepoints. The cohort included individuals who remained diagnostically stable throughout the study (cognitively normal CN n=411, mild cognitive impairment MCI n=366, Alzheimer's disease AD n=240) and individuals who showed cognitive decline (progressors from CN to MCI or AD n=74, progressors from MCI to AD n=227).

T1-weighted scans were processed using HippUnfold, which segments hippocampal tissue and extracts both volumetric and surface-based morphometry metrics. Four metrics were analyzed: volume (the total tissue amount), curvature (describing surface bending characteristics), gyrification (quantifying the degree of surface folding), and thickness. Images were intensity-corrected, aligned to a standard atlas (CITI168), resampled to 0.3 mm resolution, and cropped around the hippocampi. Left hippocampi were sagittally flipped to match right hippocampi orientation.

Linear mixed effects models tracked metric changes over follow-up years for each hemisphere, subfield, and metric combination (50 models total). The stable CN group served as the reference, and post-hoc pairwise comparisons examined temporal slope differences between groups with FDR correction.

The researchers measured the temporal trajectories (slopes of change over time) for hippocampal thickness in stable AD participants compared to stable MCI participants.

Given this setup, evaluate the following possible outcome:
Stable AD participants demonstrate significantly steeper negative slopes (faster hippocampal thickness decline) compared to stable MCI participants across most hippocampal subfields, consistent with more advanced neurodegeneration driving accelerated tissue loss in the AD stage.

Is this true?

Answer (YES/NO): NO